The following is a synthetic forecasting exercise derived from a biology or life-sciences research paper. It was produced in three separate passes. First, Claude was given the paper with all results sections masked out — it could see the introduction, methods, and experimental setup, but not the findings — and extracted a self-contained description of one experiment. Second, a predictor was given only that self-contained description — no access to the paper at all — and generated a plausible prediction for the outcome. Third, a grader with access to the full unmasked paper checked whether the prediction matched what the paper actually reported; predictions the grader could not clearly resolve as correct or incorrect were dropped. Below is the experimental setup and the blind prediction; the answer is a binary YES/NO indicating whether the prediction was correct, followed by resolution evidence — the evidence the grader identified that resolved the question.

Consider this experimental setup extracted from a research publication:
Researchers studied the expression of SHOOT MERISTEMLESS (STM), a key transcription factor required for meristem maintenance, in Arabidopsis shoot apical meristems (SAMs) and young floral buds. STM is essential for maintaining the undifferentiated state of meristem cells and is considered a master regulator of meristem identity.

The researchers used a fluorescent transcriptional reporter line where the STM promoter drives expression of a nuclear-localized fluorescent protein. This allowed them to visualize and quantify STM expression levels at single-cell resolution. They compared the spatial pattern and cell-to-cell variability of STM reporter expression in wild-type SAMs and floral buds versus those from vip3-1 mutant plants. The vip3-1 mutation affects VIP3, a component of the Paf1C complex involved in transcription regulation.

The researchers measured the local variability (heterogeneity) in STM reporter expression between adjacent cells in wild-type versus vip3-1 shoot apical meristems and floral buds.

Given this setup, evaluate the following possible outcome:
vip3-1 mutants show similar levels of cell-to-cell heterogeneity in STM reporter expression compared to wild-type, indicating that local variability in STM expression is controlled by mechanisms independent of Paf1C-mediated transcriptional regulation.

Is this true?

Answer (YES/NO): NO